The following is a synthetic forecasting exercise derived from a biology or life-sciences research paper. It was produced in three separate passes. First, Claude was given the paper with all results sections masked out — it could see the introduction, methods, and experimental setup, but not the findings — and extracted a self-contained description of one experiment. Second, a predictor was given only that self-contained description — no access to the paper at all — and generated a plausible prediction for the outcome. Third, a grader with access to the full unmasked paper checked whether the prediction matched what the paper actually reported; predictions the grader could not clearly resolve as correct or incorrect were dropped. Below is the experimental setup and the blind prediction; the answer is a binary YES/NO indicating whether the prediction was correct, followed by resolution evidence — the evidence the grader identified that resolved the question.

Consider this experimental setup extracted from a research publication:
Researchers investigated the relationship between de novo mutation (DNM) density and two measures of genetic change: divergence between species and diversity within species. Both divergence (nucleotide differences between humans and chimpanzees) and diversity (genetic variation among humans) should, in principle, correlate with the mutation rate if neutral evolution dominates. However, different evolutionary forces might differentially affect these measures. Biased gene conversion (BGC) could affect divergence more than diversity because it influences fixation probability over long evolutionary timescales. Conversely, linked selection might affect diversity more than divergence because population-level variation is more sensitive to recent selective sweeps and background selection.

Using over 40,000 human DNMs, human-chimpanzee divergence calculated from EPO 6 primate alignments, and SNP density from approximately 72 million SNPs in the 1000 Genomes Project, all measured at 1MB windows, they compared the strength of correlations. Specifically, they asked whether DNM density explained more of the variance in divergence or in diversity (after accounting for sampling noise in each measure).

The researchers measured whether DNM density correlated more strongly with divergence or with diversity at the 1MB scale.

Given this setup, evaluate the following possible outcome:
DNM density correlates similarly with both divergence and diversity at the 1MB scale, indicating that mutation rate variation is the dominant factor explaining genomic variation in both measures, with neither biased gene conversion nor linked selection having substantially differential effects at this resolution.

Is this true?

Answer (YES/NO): NO